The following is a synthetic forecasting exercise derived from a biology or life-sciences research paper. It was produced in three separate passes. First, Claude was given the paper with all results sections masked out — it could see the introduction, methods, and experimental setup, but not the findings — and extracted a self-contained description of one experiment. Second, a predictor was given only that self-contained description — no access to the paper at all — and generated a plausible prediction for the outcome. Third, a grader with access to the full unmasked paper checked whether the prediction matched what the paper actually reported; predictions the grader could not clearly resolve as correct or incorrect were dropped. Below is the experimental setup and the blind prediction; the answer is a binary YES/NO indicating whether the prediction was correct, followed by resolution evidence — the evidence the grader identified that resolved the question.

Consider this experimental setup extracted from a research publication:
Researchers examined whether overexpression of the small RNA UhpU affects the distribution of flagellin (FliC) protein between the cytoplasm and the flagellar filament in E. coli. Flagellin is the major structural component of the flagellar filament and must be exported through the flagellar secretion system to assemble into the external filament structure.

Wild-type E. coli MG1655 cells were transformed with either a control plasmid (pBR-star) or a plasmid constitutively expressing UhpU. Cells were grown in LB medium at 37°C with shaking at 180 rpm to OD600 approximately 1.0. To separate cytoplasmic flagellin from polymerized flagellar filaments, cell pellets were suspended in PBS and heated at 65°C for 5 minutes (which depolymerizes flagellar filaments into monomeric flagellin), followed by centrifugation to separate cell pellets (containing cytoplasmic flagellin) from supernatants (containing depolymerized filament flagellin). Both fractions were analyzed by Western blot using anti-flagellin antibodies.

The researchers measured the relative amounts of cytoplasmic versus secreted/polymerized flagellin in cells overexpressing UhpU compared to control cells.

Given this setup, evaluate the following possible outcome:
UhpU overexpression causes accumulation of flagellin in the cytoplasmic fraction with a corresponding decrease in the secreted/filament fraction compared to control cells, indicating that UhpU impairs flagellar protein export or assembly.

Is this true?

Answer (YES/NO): NO